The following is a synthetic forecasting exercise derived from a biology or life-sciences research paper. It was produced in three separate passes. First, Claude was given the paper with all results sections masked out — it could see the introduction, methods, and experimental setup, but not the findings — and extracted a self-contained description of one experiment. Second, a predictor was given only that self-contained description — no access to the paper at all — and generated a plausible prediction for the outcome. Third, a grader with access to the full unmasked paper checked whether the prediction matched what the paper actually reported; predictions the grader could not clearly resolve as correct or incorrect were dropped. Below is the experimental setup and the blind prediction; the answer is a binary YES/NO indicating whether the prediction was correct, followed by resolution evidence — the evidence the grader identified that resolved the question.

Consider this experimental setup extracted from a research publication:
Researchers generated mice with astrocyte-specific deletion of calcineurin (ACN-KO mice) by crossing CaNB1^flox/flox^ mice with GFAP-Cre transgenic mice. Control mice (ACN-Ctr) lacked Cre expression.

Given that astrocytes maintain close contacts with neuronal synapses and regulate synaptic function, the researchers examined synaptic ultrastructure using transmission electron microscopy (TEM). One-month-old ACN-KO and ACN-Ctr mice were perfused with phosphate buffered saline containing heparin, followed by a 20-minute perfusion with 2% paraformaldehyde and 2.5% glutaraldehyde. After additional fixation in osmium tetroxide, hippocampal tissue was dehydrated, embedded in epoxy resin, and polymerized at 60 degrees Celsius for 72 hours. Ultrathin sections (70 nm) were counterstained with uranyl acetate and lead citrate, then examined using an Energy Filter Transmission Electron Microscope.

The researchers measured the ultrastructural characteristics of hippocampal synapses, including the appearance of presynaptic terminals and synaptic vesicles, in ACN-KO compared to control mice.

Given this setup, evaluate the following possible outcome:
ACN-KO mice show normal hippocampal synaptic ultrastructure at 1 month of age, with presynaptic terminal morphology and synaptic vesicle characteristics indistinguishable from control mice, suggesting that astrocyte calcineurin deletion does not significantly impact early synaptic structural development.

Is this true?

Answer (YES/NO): YES